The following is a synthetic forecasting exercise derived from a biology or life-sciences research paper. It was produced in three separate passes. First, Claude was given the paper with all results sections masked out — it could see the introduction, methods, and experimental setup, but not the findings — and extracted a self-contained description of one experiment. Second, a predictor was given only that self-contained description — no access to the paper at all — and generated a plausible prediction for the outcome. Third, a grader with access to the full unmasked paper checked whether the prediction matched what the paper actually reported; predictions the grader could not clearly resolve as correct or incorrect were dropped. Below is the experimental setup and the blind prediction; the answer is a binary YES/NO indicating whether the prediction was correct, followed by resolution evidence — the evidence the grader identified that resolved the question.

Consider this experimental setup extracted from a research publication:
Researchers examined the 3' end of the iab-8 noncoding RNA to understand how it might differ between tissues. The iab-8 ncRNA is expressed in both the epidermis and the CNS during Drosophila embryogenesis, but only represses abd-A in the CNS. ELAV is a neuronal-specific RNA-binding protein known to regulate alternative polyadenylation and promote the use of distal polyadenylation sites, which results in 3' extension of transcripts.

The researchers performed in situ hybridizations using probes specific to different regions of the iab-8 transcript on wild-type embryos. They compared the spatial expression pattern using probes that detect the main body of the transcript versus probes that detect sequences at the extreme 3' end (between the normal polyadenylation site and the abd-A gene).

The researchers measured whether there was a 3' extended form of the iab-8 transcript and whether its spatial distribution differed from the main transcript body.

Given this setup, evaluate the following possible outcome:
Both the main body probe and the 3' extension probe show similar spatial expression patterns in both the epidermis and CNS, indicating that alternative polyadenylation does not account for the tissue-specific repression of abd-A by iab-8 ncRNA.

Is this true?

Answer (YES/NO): NO